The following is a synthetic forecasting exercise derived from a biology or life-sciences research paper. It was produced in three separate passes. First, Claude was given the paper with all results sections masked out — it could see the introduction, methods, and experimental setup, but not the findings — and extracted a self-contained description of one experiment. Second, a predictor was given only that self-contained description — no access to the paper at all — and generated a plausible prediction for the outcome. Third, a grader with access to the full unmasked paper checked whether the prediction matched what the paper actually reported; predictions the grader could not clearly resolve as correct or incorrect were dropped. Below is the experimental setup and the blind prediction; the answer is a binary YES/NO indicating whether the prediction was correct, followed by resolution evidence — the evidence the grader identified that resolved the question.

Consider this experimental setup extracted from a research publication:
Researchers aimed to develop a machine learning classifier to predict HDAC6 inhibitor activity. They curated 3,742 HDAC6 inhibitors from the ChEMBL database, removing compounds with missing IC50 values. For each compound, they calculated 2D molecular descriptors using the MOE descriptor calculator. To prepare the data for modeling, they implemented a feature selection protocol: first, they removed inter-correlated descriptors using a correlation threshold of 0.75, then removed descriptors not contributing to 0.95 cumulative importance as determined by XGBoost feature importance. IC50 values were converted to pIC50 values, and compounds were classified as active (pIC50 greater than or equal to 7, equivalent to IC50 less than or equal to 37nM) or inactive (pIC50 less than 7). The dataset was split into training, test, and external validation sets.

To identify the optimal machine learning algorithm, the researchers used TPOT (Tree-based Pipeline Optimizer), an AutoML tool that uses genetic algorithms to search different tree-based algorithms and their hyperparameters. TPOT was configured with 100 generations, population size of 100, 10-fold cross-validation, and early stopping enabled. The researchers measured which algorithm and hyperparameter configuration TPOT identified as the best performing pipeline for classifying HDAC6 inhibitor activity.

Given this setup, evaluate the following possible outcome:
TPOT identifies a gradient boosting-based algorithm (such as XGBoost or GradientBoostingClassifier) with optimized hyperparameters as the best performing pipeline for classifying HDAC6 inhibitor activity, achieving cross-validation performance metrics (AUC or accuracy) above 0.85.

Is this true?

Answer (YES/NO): NO